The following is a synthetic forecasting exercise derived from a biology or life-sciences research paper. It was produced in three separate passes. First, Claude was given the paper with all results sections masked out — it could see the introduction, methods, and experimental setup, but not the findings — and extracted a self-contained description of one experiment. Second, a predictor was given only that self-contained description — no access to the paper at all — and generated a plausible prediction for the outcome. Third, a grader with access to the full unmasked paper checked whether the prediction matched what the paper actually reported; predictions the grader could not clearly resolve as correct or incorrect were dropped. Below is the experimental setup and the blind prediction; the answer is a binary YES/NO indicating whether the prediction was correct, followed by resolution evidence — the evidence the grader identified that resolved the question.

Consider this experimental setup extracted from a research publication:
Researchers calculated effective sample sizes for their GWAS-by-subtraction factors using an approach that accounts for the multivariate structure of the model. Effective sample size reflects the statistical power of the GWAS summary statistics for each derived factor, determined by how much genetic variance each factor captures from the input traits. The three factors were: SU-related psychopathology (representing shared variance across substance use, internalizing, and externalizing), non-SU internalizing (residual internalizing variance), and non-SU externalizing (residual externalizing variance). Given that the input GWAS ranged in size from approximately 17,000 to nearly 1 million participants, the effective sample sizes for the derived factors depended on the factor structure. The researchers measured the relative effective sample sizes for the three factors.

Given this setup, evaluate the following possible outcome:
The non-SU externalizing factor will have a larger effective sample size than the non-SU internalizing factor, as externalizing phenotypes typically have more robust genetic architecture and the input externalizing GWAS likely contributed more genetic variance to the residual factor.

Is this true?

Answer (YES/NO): NO